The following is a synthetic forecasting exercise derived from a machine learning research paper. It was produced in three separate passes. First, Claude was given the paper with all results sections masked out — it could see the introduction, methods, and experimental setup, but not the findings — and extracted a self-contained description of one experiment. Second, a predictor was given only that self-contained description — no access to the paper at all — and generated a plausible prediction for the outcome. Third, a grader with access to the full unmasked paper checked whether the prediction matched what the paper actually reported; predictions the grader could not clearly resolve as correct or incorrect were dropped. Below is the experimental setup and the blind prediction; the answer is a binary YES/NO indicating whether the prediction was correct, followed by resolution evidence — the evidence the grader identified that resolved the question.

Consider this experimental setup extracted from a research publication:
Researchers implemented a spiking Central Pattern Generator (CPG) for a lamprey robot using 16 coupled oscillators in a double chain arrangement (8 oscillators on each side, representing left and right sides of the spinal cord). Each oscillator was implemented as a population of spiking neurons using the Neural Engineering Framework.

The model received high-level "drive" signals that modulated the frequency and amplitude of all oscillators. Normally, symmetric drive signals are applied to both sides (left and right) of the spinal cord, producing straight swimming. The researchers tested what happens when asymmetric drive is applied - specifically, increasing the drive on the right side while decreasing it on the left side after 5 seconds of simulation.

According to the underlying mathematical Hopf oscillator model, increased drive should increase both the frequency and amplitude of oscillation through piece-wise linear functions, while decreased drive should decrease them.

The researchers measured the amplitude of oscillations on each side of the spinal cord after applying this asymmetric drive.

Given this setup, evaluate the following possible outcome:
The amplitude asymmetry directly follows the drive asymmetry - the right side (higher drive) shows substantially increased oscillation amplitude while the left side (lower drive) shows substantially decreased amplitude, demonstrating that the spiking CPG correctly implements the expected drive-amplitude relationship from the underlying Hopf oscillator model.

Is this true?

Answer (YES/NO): YES